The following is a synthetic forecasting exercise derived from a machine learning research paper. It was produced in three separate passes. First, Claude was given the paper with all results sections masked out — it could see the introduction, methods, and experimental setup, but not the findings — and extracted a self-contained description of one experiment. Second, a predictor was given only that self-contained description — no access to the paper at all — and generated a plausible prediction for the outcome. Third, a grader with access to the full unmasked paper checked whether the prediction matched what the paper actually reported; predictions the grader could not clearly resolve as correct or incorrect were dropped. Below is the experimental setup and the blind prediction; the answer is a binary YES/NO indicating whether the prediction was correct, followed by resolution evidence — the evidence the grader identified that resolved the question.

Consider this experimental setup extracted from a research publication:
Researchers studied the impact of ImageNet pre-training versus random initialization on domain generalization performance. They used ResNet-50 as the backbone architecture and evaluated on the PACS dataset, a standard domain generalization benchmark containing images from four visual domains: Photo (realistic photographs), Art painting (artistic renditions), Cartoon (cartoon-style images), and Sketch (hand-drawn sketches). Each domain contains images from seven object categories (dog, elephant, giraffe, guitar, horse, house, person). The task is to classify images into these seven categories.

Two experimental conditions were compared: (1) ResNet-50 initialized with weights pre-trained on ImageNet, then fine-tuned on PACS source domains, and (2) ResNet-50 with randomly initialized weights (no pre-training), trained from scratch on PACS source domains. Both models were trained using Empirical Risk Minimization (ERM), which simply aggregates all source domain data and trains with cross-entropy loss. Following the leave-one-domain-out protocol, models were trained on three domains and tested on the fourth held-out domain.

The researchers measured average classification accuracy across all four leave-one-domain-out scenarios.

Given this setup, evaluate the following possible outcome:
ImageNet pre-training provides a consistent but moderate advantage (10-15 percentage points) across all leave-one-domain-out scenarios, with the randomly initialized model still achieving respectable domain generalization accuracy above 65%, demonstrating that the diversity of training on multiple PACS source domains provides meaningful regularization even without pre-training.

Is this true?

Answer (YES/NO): NO